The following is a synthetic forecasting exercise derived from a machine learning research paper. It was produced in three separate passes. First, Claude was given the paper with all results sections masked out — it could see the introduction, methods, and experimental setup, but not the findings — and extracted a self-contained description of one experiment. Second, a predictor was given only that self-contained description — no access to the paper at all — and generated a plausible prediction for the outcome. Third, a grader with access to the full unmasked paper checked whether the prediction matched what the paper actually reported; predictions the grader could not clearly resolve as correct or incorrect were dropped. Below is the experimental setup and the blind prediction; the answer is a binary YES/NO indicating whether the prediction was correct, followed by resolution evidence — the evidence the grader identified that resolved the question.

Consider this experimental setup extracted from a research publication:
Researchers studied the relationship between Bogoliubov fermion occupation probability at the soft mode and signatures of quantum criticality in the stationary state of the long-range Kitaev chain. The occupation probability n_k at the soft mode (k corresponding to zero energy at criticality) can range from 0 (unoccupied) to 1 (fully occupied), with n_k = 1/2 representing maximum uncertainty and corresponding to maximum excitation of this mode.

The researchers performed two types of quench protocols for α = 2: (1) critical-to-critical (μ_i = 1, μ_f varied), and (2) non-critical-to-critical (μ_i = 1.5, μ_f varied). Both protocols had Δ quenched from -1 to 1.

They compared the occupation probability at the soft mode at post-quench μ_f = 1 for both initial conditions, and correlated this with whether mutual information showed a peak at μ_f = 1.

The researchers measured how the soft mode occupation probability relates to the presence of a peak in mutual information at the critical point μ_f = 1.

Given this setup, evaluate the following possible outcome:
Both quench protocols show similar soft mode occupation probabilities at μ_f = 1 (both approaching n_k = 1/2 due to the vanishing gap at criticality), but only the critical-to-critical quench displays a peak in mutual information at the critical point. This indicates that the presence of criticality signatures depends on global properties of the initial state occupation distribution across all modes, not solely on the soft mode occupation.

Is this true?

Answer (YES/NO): NO